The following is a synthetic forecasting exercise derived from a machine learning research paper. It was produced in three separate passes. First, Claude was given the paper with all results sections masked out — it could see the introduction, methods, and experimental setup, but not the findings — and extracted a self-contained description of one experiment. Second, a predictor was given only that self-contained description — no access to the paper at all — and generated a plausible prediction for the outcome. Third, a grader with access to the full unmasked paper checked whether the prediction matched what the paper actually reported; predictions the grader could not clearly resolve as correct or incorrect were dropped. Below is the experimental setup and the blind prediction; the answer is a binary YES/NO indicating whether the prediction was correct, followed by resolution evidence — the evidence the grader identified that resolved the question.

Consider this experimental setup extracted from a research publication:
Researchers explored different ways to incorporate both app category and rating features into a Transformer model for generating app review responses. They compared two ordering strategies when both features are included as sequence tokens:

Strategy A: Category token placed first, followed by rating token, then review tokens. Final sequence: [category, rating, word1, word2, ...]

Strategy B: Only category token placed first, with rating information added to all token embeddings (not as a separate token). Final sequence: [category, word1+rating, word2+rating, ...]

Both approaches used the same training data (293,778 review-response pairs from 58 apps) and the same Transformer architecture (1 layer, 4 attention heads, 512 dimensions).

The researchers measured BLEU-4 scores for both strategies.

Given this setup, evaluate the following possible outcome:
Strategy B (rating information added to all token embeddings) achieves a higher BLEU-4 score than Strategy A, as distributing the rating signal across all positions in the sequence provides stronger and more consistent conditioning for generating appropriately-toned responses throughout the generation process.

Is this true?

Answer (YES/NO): YES